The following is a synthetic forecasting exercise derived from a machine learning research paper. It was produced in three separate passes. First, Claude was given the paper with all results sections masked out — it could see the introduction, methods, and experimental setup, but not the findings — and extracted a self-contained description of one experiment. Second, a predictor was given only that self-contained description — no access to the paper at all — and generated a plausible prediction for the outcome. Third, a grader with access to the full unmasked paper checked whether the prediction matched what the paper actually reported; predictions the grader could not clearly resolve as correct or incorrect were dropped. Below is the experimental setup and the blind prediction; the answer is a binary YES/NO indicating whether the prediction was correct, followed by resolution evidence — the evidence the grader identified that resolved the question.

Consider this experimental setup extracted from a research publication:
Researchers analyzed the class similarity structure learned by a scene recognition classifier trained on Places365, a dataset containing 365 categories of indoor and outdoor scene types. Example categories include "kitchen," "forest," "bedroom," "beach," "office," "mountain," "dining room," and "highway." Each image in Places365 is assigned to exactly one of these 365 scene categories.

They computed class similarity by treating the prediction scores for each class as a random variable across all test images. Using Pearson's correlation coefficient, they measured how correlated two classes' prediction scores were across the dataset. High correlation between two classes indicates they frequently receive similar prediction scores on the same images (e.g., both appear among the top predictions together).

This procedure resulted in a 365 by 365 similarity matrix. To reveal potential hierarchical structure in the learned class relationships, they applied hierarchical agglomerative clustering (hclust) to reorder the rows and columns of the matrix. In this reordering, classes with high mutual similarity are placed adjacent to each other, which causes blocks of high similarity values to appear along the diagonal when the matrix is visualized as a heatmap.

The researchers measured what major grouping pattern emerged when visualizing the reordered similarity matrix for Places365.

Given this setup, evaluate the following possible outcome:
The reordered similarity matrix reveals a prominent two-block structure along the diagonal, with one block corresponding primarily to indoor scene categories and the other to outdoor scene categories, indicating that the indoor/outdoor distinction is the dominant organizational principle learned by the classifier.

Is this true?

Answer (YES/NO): YES